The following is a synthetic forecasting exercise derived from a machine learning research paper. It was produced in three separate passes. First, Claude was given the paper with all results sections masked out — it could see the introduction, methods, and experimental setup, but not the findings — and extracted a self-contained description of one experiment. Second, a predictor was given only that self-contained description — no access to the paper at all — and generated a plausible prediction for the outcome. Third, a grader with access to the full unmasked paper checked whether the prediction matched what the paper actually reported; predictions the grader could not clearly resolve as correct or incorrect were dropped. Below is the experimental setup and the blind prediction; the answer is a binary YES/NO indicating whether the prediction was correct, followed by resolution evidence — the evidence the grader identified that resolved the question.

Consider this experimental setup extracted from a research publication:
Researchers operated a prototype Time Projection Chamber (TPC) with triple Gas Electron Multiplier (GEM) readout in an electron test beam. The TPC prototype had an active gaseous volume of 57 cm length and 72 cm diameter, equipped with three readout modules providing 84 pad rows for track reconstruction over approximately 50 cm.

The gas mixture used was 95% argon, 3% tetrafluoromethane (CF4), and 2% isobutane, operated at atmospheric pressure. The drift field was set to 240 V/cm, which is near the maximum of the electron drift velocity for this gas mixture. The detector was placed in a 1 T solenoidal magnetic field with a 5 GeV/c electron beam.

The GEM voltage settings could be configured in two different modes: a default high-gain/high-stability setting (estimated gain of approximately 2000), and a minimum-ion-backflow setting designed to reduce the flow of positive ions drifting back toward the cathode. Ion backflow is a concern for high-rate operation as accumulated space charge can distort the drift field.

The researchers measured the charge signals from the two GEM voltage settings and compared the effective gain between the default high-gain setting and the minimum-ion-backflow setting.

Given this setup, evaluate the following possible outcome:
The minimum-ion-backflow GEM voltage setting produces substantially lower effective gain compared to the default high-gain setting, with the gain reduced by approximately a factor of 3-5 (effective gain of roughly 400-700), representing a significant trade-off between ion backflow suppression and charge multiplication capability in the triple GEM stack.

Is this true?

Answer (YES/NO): NO